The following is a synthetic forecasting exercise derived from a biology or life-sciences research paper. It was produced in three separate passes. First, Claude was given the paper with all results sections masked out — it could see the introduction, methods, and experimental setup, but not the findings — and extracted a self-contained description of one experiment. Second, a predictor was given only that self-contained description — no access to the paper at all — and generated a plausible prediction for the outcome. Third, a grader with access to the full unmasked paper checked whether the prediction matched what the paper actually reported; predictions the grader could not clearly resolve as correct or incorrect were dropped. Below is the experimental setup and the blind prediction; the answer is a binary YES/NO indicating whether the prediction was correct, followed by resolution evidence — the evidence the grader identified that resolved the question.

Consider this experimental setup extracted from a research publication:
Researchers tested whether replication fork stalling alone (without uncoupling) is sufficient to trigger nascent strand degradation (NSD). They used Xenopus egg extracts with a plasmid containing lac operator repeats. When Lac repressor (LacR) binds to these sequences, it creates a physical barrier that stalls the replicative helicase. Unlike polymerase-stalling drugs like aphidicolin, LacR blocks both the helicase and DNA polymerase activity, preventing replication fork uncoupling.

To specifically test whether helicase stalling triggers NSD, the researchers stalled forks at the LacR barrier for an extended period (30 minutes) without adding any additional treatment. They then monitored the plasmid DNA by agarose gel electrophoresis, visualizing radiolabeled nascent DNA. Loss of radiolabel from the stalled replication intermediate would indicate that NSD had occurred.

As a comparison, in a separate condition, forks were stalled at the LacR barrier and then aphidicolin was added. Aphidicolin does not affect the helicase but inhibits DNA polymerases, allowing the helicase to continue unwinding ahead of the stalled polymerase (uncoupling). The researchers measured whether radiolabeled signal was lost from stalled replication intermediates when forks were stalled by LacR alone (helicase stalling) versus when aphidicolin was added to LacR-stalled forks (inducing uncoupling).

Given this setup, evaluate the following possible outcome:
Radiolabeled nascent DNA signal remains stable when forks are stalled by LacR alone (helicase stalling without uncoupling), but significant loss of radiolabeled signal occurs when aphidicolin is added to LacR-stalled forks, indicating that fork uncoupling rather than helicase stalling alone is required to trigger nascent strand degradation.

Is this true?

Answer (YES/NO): YES